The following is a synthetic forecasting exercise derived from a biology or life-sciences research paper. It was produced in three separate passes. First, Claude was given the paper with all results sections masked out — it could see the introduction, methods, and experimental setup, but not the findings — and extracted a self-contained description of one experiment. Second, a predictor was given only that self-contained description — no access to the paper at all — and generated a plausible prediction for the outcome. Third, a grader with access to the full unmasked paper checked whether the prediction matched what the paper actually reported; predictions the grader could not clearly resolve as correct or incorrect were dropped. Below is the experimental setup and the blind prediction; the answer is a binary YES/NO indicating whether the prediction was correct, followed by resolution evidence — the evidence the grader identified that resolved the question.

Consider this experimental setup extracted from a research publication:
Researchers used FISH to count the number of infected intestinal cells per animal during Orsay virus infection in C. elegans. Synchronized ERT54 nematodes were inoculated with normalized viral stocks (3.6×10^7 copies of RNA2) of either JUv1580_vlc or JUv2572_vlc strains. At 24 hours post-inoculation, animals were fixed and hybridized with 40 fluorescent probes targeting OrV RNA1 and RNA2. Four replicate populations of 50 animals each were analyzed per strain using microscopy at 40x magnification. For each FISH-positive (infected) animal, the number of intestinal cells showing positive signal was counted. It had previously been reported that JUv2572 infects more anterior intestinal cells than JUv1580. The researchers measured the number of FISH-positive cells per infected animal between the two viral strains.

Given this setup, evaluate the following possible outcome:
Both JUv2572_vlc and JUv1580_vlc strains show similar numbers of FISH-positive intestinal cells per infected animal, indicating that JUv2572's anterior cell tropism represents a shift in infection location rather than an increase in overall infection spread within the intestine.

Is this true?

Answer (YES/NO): YES